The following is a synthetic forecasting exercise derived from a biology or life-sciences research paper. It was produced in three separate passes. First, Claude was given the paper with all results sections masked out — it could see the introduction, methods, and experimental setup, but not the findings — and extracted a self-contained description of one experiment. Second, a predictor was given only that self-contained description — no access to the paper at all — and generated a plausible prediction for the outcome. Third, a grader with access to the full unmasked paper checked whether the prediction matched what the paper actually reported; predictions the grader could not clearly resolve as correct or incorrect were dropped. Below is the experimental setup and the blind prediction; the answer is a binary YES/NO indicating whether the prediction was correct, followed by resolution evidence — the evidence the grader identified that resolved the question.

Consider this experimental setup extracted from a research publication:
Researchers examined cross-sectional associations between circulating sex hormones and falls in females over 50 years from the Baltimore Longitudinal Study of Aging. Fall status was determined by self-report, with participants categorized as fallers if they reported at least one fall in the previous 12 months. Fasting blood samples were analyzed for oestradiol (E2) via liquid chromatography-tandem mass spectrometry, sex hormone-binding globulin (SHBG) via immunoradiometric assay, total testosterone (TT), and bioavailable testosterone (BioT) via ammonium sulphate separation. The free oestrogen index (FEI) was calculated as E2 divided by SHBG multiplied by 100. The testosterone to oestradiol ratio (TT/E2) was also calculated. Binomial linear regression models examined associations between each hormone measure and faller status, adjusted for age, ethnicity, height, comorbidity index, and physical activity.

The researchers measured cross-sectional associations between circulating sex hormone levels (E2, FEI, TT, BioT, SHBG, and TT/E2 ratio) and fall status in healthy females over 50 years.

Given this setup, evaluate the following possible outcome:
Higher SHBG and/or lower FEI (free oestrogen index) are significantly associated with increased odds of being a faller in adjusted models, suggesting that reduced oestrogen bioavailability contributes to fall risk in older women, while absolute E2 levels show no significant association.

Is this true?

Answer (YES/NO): NO